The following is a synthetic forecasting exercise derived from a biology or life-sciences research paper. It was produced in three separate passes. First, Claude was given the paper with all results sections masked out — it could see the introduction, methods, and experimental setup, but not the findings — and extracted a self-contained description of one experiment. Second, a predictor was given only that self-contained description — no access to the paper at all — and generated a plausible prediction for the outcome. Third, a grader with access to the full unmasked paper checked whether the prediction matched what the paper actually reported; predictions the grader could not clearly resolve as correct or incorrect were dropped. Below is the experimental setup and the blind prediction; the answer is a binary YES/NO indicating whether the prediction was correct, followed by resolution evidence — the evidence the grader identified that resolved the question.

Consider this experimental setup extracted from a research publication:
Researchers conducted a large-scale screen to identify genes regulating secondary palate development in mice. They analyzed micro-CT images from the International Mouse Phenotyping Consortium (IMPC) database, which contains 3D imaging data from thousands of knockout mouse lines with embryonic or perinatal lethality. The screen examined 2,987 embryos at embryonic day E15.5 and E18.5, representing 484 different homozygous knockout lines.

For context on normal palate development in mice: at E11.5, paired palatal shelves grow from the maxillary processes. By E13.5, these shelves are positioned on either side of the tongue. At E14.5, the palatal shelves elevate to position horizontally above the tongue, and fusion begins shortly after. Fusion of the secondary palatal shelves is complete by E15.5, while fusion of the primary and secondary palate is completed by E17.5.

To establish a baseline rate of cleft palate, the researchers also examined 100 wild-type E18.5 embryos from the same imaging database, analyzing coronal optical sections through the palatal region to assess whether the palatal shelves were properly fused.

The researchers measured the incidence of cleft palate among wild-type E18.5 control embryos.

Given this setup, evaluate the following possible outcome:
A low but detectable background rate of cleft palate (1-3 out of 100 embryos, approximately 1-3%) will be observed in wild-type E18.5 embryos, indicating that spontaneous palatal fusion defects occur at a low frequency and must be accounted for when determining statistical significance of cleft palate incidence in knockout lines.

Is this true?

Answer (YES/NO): YES